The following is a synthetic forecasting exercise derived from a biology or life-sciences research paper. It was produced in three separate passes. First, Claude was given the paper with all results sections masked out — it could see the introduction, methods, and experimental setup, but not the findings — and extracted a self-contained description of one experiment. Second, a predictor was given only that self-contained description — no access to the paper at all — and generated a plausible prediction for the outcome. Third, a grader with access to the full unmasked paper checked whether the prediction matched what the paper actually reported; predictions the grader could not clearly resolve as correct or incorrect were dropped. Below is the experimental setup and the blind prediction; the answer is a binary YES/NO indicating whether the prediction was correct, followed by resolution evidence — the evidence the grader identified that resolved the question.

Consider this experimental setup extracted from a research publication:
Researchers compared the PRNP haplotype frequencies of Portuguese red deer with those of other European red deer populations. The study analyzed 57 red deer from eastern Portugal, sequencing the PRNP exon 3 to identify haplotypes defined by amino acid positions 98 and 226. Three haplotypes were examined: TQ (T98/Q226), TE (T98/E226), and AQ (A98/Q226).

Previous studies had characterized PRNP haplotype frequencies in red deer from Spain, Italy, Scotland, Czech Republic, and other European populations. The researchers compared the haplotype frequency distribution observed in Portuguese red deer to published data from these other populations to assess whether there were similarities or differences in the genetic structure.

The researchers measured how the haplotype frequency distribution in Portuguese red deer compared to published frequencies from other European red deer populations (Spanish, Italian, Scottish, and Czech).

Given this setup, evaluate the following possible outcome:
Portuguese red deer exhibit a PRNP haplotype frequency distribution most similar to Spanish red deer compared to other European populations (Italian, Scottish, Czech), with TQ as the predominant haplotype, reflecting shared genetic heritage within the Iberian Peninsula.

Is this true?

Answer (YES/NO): NO